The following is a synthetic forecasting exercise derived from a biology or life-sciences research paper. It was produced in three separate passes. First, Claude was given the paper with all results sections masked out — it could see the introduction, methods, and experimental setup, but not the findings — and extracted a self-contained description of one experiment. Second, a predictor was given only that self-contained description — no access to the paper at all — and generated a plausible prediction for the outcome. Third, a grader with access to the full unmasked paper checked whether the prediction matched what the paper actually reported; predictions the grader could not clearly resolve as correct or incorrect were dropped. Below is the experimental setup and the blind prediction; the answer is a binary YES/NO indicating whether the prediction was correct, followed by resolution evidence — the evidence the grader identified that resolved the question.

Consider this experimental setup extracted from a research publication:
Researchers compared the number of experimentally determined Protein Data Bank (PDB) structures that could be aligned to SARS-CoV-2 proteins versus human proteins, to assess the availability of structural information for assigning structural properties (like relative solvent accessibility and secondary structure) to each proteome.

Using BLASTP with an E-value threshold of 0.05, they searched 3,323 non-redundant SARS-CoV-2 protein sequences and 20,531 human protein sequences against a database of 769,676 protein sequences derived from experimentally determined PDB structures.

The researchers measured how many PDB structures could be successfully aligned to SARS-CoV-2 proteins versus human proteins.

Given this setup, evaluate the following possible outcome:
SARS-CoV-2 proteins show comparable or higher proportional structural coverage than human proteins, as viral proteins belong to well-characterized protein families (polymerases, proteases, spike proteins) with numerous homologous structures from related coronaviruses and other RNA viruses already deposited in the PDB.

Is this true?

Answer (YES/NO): NO